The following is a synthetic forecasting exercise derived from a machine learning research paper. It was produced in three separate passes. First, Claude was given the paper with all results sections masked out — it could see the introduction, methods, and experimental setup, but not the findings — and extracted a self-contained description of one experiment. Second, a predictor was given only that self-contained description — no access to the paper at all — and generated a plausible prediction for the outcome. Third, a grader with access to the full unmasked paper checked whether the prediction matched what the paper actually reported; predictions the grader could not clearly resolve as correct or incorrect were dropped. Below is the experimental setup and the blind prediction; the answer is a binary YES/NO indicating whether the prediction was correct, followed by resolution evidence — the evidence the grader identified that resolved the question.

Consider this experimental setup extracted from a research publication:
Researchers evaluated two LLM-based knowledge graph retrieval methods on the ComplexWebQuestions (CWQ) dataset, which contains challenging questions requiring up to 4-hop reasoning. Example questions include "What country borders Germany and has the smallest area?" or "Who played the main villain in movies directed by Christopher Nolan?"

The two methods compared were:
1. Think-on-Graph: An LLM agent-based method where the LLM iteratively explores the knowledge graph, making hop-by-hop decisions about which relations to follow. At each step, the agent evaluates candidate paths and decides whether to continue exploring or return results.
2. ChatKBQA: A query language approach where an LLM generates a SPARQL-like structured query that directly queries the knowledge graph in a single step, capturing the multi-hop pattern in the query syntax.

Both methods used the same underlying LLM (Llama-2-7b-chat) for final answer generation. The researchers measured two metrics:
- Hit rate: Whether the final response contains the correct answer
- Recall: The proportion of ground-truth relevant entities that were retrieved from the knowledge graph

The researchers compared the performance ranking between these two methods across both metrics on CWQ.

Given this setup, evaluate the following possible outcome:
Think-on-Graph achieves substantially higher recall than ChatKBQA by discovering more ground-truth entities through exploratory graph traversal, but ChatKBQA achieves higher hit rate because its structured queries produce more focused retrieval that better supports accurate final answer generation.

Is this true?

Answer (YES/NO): NO